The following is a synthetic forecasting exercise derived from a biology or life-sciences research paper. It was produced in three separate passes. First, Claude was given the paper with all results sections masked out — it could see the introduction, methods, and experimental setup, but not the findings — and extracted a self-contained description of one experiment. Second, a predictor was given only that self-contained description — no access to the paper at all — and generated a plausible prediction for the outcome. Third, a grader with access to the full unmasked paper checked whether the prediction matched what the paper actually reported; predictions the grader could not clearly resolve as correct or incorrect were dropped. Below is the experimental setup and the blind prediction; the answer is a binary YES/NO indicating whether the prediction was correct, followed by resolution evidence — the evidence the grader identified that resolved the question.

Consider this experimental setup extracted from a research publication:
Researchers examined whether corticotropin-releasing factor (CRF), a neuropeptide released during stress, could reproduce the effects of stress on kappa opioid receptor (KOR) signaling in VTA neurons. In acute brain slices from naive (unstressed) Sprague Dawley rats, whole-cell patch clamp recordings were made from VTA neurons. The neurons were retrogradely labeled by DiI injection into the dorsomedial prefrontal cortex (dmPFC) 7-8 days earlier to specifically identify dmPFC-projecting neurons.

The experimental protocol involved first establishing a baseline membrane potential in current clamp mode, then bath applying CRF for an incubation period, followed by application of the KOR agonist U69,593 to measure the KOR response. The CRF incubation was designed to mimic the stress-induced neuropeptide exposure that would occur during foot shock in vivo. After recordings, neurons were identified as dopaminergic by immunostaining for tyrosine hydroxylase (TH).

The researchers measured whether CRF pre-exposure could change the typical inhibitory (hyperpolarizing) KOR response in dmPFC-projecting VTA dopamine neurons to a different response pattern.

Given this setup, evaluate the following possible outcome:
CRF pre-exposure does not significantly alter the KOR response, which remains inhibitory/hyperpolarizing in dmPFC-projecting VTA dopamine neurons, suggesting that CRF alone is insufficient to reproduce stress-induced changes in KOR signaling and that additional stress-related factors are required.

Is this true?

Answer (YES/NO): NO